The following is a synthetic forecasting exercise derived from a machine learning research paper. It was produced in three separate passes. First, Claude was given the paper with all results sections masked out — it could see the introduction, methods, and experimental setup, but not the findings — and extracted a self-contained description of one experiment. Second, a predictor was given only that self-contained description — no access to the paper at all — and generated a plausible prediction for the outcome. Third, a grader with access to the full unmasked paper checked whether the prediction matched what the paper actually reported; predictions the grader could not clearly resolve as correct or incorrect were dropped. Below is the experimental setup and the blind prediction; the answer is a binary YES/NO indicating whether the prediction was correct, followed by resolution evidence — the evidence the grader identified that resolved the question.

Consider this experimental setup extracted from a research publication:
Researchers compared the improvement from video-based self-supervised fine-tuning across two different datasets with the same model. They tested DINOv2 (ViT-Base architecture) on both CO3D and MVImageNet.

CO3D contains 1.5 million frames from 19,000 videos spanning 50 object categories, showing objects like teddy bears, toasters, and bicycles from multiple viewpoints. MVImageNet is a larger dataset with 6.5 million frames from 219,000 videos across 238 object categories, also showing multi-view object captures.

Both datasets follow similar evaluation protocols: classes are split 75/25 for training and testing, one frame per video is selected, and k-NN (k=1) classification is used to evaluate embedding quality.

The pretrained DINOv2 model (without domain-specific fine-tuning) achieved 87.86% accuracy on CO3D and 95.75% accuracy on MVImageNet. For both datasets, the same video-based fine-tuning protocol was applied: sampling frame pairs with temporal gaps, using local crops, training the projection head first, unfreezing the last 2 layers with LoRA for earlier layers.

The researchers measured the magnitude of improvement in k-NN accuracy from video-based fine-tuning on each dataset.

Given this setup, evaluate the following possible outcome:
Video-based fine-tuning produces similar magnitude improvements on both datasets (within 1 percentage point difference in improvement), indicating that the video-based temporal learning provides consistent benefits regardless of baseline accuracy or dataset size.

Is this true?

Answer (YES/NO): NO